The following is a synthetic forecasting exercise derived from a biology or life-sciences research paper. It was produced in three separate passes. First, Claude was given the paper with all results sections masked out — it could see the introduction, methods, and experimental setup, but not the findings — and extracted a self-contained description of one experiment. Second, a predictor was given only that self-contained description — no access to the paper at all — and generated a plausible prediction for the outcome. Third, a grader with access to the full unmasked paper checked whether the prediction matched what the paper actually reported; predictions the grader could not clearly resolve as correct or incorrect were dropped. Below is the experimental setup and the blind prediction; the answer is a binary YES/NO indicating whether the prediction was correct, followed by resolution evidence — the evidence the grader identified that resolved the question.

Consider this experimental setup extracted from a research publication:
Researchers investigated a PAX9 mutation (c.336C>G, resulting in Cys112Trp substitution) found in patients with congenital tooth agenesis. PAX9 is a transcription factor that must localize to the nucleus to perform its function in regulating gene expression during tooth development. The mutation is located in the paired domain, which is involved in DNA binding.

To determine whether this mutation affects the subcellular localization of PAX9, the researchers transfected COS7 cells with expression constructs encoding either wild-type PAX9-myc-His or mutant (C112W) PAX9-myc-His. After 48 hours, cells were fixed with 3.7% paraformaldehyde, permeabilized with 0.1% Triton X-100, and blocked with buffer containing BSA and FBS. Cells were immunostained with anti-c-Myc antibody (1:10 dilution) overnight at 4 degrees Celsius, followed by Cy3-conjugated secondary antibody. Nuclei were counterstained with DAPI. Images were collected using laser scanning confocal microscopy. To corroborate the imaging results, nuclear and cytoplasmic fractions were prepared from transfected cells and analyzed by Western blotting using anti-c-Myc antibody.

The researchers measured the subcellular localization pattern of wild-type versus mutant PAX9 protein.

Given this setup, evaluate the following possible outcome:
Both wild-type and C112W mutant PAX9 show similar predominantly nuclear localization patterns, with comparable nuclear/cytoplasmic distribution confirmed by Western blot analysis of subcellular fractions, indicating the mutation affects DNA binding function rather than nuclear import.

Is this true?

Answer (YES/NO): NO